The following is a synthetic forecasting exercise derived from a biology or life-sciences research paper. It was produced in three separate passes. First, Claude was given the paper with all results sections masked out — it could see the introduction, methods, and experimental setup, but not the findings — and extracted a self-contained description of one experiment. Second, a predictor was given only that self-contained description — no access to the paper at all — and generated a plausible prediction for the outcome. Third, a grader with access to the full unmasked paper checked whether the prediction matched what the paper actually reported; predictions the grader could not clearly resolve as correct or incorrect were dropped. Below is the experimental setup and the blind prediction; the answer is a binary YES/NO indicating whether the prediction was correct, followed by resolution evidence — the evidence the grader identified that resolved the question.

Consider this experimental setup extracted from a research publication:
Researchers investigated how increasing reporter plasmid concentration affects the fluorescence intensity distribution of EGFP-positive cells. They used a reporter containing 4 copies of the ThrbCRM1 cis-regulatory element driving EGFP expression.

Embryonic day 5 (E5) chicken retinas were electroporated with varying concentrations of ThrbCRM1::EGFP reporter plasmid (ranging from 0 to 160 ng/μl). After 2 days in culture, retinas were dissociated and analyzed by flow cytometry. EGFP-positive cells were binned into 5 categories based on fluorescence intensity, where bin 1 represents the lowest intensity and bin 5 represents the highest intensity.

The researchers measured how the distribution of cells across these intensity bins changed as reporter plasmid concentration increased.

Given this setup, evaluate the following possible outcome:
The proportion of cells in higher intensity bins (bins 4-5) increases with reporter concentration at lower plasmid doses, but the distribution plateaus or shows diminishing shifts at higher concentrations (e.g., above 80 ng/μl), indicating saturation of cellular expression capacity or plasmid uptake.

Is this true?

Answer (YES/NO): NO